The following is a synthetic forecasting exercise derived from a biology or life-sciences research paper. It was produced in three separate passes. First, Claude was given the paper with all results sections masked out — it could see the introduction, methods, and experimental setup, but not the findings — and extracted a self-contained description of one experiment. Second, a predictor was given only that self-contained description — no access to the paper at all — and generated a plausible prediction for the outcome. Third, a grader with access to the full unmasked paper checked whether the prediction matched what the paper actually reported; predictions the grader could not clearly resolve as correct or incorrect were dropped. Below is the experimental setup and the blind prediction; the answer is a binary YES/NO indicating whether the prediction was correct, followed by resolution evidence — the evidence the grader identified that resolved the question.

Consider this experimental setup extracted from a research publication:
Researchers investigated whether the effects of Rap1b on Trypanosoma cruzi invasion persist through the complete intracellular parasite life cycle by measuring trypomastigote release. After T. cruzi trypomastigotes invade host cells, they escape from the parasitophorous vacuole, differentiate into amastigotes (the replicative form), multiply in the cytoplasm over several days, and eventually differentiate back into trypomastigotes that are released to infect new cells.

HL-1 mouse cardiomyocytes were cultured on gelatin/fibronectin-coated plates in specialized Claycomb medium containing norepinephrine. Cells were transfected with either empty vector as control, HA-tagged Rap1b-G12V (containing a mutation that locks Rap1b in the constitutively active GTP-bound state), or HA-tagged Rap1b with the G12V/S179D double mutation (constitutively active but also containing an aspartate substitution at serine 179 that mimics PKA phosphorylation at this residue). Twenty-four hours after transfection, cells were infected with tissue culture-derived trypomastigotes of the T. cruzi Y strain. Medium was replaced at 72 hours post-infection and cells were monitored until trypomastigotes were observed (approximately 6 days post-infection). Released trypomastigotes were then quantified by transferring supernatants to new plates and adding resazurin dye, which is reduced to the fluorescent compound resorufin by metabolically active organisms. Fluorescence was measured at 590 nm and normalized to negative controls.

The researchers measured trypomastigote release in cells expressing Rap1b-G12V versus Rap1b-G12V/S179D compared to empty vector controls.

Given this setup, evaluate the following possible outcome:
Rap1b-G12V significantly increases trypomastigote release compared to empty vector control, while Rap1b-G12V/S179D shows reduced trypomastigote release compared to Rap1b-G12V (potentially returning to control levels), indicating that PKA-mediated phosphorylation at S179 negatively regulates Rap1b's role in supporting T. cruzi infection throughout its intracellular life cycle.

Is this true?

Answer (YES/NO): NO